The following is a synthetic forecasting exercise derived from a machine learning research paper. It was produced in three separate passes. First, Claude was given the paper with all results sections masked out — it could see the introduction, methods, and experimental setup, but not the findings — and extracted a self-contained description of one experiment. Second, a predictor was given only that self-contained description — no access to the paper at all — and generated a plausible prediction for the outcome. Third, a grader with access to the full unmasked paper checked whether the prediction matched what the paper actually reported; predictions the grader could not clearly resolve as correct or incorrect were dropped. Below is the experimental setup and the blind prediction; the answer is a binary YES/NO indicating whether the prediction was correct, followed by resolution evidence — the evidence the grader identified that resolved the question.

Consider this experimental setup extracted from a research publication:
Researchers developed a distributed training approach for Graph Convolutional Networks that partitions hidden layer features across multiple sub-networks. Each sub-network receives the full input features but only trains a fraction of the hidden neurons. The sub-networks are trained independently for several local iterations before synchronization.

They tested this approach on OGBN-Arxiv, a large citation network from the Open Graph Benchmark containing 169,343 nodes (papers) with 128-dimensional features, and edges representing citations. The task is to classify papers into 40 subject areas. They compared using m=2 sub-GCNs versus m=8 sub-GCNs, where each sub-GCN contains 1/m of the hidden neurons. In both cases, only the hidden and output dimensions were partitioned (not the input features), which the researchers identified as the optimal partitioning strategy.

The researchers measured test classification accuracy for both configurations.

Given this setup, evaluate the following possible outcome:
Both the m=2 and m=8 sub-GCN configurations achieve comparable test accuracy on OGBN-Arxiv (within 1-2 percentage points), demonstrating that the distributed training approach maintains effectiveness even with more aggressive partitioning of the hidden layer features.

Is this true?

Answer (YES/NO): NO